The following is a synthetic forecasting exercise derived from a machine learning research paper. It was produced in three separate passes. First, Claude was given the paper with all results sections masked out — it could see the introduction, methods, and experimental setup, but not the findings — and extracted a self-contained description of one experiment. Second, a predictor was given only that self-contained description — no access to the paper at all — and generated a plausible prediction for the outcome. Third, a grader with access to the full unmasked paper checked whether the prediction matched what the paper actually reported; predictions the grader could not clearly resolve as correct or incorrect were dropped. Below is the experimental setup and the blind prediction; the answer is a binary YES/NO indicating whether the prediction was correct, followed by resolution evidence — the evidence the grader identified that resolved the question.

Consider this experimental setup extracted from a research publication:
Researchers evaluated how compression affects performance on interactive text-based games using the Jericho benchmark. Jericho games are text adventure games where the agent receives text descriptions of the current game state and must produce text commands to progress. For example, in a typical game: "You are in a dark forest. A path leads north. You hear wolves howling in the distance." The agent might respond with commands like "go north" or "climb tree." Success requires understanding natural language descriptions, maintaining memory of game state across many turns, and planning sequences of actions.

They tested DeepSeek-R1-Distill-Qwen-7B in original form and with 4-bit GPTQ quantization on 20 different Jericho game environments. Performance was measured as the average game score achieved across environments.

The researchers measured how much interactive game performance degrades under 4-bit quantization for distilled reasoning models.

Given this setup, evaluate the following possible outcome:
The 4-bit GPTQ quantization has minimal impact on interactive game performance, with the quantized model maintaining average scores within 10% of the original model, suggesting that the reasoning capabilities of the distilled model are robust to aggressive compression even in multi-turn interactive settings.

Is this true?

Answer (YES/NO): NO